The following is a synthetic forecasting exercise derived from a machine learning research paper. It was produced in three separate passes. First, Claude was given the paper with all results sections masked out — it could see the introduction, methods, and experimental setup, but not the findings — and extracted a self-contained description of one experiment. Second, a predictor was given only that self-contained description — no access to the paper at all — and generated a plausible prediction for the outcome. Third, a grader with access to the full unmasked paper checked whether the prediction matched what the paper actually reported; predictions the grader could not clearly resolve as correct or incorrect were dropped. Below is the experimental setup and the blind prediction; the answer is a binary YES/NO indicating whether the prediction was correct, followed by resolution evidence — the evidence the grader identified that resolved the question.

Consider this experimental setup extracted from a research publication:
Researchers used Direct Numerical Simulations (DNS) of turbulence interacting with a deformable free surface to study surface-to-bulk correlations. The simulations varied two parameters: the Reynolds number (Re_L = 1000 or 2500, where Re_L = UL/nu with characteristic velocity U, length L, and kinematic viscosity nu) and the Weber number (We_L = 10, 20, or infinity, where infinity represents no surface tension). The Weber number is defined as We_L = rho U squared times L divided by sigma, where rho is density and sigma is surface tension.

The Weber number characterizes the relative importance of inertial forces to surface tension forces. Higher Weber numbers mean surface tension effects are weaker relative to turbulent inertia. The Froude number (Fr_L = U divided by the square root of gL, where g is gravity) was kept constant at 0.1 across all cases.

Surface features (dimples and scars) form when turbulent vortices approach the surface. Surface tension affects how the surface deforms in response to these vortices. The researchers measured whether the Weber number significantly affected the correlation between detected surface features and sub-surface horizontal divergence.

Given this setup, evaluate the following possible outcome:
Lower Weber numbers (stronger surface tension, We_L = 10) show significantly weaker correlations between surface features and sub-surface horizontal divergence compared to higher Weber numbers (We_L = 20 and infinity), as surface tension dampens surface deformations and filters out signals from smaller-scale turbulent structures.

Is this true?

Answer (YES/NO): NO